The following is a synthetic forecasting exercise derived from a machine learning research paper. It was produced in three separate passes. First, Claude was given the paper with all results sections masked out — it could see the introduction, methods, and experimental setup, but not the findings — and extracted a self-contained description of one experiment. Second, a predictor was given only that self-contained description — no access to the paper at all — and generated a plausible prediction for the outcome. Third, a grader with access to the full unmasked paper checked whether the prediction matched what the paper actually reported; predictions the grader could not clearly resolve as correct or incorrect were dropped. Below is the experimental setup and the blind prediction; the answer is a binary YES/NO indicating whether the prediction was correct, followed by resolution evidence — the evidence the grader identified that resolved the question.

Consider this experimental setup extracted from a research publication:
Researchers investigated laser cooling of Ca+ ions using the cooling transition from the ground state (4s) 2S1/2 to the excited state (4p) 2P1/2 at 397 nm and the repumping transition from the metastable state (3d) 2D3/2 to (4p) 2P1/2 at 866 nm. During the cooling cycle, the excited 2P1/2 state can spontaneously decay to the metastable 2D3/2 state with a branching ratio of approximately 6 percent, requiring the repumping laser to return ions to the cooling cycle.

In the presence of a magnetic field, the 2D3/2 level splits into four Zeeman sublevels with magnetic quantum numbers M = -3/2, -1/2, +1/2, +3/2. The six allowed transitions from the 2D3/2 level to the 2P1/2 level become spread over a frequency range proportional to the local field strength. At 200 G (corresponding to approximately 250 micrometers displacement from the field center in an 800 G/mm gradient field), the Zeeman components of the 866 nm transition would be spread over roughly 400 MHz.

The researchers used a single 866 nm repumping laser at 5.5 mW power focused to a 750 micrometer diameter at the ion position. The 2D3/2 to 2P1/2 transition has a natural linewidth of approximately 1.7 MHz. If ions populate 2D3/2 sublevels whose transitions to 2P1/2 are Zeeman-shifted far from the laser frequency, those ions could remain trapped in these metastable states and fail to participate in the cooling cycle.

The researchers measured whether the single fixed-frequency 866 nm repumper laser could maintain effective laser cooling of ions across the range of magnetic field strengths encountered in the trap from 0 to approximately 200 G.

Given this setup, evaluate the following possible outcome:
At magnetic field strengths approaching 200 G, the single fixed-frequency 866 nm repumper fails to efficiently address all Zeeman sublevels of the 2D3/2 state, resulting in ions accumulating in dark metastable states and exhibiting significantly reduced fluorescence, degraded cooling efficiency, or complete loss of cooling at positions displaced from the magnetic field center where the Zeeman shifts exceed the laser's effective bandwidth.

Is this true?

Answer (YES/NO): NO